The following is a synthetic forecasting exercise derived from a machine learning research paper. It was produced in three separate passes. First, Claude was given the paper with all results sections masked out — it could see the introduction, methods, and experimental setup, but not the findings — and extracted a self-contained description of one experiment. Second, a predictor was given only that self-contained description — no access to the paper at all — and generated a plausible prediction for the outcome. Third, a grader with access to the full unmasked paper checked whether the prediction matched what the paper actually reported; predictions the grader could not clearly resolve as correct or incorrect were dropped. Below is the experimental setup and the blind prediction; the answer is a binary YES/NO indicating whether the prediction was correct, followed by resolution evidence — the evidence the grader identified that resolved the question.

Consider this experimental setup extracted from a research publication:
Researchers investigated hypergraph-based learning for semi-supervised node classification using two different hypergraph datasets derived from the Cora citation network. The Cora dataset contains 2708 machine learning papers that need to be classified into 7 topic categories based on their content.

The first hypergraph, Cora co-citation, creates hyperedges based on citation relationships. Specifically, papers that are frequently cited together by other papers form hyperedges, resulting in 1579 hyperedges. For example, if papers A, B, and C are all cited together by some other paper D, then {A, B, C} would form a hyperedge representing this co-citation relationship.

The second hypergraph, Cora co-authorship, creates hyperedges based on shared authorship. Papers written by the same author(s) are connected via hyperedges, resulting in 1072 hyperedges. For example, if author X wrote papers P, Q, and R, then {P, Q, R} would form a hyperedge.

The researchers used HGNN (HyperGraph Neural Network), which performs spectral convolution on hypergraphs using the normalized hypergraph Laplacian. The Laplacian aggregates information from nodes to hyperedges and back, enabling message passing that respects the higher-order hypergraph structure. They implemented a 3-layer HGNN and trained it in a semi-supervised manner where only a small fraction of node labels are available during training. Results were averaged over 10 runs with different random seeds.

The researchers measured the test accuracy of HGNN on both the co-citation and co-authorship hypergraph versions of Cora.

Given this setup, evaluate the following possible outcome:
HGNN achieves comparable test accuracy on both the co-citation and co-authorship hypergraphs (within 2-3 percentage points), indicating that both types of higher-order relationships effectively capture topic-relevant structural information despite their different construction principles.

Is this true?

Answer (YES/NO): NO